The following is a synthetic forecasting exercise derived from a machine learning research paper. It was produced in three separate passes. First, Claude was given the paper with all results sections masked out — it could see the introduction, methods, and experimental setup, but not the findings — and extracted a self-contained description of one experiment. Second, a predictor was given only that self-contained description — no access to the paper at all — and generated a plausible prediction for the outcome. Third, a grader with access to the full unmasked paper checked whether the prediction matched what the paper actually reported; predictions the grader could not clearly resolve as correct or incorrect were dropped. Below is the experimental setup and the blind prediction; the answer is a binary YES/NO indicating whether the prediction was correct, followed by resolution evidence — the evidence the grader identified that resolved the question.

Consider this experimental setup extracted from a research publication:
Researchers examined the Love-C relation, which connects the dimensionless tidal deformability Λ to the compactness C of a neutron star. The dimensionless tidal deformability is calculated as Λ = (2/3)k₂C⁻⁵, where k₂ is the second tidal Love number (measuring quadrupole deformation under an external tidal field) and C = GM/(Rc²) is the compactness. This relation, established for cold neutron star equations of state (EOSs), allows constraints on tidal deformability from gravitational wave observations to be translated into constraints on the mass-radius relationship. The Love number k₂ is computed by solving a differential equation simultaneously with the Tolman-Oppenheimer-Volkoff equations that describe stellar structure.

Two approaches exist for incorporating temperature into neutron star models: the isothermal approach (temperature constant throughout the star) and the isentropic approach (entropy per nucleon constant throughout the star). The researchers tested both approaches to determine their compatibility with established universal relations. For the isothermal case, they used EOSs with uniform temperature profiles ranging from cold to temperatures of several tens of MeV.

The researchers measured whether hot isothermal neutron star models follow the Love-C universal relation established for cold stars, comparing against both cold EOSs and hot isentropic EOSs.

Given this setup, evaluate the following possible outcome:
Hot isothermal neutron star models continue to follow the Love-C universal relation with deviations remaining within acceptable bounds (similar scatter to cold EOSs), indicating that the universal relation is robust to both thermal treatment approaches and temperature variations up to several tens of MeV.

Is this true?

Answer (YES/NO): NO